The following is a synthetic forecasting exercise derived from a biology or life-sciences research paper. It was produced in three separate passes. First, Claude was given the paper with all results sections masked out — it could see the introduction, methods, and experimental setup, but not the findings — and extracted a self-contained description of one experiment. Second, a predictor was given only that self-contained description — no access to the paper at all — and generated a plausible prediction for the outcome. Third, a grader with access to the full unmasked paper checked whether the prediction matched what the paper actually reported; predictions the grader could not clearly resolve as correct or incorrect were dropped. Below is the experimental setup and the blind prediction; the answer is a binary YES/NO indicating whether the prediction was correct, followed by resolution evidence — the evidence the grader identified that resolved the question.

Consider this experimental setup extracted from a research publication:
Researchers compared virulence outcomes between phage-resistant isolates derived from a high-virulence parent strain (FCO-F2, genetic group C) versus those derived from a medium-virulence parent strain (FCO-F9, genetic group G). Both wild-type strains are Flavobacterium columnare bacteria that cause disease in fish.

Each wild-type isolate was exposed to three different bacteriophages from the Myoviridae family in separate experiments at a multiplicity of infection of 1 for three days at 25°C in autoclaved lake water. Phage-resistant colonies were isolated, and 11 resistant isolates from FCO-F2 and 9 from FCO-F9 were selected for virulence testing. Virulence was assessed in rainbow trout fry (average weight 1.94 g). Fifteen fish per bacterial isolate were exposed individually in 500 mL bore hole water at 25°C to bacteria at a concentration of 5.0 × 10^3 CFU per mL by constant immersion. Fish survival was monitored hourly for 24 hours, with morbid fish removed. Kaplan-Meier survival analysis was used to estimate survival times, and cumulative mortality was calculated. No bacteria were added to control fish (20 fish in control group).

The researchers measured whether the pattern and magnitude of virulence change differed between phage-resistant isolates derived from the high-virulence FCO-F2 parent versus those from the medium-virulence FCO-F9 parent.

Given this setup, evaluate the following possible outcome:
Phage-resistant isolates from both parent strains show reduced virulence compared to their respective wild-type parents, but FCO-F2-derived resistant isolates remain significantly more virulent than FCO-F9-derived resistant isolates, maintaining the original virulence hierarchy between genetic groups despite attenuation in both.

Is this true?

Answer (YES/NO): YES